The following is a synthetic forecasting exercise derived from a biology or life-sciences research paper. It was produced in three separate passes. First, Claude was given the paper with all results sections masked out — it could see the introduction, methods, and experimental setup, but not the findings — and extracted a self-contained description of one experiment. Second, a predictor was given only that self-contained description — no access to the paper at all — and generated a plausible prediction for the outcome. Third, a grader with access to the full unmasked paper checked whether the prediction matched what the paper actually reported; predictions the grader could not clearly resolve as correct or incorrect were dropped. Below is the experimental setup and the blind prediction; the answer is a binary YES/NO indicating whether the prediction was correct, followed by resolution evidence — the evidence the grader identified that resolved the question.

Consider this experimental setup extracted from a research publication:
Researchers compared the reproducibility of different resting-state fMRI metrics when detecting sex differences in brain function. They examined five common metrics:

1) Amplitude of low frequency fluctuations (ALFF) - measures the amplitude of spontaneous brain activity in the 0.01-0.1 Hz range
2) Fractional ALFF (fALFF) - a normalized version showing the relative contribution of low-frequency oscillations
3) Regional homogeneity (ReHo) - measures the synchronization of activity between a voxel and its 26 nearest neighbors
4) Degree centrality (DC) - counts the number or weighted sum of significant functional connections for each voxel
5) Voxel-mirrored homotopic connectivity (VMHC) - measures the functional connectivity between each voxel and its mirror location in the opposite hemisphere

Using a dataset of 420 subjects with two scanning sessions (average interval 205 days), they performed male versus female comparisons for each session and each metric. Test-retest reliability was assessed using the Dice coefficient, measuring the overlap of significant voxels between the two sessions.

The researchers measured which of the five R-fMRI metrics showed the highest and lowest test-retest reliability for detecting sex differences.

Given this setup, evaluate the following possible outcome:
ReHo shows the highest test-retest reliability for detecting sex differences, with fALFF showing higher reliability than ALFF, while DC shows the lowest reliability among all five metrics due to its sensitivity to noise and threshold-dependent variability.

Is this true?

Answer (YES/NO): NO